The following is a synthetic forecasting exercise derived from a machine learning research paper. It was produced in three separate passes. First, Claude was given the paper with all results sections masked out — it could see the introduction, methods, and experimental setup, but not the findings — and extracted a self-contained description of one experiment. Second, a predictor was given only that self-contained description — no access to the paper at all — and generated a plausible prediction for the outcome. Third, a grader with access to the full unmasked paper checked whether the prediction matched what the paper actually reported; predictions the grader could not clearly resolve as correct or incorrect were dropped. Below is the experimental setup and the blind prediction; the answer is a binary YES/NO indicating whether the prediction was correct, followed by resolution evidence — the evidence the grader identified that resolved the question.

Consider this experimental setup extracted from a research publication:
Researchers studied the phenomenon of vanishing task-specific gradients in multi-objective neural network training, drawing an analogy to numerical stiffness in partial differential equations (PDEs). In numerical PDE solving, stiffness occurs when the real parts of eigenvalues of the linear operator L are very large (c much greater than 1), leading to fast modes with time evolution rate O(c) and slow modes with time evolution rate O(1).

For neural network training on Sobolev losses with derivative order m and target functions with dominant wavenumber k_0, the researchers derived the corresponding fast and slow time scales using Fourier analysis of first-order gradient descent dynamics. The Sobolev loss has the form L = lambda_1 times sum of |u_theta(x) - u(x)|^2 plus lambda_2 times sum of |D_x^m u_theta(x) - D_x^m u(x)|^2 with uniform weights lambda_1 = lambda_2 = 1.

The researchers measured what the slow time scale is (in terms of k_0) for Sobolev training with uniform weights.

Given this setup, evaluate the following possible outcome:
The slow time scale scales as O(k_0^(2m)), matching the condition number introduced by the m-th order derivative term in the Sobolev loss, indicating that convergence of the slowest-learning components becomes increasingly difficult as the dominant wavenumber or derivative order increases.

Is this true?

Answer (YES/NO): NO